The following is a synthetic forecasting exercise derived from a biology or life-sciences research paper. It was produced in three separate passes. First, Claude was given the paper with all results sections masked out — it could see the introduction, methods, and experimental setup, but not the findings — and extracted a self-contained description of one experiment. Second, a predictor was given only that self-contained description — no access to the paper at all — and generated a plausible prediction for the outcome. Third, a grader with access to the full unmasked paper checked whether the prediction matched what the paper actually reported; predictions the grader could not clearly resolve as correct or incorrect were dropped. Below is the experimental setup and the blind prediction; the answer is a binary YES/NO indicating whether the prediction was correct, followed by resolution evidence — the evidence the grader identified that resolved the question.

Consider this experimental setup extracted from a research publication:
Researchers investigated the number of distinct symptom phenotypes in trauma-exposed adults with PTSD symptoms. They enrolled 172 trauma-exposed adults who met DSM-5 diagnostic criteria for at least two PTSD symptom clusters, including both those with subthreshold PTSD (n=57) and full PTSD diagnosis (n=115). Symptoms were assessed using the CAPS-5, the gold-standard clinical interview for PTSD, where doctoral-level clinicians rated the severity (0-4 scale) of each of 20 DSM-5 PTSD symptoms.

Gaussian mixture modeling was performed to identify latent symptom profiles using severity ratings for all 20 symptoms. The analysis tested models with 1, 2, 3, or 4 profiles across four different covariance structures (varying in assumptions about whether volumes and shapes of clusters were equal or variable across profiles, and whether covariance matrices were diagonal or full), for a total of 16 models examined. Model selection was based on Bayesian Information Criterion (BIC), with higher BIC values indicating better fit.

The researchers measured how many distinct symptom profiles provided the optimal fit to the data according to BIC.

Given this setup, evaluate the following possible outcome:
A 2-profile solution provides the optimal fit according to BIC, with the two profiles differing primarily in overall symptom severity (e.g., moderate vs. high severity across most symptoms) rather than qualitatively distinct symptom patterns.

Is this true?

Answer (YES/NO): NO